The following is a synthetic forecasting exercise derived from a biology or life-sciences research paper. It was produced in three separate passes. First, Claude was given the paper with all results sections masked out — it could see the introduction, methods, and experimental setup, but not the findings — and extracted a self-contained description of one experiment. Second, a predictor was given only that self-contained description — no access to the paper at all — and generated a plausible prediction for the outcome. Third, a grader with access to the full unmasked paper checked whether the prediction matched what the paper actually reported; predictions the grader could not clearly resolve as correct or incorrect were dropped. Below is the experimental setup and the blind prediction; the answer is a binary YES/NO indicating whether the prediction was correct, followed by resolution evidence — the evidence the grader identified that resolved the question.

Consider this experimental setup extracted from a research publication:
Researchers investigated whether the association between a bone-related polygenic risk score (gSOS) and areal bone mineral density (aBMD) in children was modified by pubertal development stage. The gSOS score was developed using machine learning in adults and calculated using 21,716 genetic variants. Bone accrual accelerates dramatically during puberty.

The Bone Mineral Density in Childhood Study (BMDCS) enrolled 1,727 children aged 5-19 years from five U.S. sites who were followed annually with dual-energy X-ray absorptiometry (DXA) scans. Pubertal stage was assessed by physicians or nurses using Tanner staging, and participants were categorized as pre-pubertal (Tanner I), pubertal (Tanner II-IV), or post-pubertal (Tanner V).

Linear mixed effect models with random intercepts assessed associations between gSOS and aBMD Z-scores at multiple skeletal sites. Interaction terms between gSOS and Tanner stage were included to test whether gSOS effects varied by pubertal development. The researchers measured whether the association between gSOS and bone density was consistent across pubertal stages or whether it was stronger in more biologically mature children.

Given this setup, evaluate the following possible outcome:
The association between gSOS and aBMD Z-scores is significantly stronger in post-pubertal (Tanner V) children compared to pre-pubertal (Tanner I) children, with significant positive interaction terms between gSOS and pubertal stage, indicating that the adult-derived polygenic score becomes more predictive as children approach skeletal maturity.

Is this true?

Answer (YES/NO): NO